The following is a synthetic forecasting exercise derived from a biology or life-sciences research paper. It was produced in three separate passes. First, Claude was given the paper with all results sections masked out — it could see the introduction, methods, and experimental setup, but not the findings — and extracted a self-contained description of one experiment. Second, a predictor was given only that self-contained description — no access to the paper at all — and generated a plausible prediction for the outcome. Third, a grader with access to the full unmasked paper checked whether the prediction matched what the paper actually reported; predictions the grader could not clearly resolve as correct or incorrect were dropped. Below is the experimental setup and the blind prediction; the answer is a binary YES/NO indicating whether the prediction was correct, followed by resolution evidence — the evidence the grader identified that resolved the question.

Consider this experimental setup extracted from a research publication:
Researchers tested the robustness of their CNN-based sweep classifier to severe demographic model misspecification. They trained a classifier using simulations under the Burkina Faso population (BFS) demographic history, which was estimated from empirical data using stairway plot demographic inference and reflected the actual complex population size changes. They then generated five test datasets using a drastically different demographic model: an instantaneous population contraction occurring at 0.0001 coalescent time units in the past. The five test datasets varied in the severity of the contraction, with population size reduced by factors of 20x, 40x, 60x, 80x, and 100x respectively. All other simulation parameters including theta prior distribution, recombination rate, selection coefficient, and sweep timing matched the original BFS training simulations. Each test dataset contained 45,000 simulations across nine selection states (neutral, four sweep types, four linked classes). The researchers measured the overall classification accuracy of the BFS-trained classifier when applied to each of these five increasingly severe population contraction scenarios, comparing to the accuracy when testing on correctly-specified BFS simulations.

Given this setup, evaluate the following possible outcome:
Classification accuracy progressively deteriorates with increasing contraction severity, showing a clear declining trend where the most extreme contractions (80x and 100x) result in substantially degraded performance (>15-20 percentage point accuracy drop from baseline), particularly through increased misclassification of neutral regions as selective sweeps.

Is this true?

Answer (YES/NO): NO